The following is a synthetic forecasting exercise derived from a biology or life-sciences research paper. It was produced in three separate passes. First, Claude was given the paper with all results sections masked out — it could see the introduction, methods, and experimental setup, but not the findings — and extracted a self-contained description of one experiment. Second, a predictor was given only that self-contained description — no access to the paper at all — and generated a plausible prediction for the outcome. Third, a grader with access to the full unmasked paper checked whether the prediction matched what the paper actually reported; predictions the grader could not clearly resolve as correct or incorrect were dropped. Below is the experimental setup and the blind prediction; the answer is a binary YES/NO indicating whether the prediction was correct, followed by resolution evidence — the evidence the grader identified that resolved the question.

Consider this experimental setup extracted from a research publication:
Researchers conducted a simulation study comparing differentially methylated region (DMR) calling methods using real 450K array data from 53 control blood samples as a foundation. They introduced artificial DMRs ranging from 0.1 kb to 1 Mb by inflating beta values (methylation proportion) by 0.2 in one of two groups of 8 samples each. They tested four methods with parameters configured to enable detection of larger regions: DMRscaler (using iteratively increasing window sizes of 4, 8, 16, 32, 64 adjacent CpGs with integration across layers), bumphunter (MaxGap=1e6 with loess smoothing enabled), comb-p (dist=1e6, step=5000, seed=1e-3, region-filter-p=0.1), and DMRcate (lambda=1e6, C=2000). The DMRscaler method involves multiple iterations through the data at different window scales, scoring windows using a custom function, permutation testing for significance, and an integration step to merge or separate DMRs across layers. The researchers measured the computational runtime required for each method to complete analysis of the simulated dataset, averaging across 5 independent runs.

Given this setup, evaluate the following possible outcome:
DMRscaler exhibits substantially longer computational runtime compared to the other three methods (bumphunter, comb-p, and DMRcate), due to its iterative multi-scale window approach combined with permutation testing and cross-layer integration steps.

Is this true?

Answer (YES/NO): NO